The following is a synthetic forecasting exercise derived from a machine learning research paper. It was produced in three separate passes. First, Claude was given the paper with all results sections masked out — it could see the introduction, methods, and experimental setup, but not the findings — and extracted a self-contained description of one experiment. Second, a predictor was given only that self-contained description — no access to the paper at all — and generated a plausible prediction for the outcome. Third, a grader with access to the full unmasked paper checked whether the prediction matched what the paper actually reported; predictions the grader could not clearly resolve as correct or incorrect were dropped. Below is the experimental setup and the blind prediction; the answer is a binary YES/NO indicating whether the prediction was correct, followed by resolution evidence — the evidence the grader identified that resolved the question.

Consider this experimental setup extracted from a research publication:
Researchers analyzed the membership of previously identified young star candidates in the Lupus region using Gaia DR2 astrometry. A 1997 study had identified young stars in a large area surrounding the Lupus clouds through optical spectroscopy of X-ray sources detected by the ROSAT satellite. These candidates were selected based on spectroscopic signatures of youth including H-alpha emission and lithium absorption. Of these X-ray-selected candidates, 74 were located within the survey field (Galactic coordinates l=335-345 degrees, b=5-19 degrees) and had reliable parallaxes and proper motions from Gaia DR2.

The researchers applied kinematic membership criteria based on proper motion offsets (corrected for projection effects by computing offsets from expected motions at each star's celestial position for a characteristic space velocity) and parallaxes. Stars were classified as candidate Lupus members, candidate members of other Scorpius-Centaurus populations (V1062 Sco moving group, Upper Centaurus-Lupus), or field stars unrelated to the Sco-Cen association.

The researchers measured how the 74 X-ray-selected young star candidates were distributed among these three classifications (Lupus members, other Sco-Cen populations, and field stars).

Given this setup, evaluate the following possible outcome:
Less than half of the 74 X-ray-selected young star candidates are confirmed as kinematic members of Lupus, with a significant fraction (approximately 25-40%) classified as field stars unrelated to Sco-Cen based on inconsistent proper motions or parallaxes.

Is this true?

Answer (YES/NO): NO